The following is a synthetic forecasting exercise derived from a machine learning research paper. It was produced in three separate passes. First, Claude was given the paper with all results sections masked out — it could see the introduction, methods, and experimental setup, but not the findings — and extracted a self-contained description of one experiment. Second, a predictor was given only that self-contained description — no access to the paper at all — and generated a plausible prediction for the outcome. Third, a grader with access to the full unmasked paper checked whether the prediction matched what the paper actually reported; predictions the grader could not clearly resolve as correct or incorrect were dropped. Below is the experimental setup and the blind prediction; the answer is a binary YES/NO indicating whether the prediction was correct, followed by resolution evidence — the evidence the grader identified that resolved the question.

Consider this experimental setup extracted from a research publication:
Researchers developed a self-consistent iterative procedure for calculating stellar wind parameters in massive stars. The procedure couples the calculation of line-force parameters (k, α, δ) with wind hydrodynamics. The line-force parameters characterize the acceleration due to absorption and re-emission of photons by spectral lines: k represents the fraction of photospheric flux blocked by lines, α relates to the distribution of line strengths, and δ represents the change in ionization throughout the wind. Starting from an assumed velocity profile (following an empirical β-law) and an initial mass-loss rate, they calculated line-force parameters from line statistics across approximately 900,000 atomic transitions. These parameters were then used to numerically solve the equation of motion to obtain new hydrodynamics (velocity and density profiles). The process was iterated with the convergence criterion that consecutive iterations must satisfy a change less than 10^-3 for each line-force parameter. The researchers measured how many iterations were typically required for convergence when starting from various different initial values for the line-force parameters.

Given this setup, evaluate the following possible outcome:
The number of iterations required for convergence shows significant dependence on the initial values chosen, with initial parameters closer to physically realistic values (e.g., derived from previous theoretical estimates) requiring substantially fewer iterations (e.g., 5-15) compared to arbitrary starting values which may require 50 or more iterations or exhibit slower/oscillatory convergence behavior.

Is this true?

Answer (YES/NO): NO